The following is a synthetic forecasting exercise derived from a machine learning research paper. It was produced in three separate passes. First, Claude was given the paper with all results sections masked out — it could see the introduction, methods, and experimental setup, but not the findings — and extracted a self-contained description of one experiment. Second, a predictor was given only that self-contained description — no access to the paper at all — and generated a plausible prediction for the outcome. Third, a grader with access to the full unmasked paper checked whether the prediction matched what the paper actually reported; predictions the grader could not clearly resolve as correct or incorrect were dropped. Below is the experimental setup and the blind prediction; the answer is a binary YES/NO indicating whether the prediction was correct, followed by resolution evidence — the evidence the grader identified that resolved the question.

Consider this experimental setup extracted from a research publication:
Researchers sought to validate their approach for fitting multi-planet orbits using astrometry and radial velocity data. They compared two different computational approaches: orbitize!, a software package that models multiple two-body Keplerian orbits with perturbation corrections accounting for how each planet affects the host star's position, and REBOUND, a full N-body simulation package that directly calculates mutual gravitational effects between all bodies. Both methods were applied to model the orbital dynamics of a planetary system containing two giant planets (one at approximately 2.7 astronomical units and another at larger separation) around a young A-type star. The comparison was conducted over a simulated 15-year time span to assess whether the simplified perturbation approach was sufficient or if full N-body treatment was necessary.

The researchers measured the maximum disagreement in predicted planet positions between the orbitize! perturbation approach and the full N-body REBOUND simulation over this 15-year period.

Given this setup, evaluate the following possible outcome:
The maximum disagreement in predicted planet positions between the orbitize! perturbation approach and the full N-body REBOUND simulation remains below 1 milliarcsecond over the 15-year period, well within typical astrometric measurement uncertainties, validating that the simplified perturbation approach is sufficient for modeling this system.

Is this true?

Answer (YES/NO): YES